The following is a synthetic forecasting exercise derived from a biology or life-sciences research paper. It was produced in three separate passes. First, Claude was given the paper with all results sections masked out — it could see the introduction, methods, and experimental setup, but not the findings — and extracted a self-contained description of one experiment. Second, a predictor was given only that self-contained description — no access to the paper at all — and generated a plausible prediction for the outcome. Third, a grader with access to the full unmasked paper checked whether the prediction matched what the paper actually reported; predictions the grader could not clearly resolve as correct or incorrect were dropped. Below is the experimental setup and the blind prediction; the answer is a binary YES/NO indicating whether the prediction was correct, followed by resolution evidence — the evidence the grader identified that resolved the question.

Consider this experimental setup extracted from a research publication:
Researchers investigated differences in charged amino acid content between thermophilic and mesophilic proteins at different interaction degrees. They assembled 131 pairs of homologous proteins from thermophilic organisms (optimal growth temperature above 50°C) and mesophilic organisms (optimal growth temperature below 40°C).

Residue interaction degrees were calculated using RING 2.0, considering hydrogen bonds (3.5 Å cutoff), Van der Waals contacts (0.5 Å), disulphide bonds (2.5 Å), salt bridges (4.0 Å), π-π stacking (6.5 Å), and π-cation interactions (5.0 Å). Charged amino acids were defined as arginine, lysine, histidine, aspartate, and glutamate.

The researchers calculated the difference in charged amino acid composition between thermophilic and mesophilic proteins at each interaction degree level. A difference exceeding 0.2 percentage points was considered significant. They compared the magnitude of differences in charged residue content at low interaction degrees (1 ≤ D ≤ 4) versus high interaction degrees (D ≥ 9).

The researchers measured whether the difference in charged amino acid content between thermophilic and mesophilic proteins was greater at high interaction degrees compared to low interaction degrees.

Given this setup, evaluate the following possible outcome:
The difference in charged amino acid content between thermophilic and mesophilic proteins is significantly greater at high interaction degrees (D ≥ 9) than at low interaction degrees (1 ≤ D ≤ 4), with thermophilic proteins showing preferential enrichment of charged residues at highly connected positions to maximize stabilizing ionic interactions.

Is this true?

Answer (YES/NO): YES